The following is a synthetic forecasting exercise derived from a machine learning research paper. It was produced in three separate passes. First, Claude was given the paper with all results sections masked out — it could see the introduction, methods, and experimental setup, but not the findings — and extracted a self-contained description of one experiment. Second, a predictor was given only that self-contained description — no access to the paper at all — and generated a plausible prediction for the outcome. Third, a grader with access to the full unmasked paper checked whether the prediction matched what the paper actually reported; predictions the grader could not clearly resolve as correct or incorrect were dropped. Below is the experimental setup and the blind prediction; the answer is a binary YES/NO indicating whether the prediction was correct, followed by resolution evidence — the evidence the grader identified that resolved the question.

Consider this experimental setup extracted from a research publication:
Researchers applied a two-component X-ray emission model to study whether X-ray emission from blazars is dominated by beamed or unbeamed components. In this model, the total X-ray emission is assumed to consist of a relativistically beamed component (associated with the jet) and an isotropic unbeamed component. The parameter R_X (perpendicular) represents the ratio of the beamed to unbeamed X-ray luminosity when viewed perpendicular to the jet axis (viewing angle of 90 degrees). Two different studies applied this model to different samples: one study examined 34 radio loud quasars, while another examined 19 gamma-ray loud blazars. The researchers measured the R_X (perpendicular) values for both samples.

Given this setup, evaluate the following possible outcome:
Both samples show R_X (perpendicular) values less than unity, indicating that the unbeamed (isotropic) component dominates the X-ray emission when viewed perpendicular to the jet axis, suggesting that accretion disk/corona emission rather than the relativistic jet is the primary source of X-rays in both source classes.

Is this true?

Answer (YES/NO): NO